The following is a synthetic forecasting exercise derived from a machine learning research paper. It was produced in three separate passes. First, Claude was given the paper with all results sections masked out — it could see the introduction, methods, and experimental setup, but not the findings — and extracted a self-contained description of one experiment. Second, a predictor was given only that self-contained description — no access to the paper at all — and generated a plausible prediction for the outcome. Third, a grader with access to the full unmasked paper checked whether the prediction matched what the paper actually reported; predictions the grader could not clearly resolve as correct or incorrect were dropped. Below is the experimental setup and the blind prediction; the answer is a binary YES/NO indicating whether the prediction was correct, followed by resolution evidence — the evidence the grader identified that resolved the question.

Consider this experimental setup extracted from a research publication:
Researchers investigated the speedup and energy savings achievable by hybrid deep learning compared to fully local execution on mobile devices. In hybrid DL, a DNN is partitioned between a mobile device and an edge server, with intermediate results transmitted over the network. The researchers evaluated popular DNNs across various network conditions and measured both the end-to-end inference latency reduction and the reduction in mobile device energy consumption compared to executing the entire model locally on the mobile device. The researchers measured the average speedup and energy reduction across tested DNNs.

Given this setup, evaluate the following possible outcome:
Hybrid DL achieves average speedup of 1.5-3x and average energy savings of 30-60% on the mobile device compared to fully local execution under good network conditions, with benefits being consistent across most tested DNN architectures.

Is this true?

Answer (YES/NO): NO